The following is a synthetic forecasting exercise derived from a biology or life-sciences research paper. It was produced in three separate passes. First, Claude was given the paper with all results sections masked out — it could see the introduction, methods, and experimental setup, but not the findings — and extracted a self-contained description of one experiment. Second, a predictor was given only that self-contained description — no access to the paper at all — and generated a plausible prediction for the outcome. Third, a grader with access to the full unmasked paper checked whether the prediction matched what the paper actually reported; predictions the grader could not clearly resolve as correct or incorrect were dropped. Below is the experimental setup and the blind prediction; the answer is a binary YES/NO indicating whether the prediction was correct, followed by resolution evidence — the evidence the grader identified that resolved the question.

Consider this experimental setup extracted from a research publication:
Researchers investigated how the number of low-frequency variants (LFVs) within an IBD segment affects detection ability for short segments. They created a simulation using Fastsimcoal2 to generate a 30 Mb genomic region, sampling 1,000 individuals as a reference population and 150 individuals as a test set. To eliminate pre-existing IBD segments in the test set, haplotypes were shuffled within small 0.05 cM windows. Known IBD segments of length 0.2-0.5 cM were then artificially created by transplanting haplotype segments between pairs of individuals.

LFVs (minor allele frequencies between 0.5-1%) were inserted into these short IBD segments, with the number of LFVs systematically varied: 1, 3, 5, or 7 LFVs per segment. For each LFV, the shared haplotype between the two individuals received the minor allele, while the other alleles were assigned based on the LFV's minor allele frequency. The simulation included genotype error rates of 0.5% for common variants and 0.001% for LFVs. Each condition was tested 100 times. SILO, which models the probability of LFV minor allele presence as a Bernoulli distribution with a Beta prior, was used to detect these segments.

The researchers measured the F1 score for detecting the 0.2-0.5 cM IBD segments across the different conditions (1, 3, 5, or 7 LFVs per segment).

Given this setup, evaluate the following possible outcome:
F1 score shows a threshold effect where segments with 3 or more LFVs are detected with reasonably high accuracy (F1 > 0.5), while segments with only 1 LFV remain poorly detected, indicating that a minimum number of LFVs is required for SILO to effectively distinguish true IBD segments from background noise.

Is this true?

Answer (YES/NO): NO